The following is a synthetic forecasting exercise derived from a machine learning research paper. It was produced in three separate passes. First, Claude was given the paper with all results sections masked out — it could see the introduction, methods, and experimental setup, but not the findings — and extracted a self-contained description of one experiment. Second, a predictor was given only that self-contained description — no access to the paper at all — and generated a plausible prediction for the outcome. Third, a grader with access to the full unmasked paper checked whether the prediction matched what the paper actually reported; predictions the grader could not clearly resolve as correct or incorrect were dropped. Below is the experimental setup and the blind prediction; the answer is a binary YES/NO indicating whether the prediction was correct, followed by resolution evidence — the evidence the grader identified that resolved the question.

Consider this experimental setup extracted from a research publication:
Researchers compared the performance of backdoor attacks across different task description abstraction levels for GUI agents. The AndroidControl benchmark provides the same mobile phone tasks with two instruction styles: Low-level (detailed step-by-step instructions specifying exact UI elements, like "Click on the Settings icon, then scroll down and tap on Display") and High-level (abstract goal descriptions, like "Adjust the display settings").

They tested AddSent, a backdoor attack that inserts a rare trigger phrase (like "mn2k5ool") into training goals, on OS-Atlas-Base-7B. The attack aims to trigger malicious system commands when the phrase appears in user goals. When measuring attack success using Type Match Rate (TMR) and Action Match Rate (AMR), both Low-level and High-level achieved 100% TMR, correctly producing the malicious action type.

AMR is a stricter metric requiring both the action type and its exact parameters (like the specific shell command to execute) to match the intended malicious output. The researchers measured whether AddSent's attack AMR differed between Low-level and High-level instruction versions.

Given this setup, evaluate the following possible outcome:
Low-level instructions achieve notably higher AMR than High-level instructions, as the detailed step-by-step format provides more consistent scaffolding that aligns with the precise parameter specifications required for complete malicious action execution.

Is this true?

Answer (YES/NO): NO